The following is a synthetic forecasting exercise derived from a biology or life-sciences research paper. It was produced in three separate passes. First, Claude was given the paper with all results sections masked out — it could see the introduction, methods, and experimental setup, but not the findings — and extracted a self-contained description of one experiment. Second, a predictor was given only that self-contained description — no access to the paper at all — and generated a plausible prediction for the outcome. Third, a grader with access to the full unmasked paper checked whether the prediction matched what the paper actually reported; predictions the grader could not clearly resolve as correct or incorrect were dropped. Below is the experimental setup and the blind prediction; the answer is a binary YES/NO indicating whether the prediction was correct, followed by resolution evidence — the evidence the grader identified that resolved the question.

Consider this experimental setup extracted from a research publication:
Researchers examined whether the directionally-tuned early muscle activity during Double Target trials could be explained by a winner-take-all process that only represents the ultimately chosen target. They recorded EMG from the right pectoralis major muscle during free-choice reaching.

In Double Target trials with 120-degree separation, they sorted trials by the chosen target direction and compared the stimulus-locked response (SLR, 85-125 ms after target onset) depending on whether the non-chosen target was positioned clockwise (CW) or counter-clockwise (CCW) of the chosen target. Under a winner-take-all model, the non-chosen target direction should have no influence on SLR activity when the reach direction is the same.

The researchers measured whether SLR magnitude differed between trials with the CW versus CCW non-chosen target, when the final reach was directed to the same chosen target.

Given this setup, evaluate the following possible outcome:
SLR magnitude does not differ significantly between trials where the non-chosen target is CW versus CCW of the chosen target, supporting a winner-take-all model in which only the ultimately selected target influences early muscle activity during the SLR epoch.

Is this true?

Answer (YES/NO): NO